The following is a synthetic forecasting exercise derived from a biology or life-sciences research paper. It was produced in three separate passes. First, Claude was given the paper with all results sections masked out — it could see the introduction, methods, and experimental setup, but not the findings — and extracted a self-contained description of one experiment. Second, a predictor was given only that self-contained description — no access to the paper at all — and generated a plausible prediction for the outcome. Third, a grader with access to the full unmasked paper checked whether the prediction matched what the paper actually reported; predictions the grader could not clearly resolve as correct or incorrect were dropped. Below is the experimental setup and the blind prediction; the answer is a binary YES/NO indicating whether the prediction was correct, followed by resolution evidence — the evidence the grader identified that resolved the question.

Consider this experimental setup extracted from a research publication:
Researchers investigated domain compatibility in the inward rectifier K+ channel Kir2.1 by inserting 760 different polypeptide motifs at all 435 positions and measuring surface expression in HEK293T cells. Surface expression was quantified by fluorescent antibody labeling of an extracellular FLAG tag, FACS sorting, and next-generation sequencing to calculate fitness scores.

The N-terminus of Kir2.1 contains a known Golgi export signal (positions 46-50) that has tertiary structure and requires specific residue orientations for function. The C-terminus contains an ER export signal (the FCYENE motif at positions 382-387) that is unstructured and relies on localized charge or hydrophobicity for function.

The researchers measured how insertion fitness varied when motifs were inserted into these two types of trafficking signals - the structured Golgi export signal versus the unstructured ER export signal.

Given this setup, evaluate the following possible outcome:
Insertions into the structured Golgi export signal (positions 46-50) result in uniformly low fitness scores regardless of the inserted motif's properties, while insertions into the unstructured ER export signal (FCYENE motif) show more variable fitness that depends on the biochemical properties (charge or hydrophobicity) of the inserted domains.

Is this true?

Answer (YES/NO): NO